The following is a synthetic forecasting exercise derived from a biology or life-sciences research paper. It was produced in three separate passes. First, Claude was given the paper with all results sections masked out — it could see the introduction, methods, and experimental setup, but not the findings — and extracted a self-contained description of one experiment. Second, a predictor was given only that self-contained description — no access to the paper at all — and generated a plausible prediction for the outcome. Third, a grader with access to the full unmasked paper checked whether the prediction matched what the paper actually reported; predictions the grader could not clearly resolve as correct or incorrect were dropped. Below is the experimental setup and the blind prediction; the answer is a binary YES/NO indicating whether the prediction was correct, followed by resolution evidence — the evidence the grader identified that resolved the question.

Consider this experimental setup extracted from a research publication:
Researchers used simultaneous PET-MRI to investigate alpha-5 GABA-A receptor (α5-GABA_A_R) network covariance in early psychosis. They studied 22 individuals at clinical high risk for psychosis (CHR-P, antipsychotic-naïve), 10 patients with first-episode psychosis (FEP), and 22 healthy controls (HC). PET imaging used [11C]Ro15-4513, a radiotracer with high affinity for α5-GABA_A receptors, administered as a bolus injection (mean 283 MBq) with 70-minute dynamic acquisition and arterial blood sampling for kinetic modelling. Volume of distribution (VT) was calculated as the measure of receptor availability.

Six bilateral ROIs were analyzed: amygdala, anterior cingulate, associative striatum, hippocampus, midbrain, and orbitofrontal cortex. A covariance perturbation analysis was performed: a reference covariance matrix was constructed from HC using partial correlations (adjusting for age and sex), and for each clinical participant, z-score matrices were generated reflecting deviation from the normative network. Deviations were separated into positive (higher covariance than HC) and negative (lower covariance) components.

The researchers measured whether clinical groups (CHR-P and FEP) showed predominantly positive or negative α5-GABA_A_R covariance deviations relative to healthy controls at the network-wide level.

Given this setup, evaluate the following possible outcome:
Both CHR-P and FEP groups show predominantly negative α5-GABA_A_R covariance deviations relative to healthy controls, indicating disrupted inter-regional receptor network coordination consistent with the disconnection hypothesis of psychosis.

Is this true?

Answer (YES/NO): YES